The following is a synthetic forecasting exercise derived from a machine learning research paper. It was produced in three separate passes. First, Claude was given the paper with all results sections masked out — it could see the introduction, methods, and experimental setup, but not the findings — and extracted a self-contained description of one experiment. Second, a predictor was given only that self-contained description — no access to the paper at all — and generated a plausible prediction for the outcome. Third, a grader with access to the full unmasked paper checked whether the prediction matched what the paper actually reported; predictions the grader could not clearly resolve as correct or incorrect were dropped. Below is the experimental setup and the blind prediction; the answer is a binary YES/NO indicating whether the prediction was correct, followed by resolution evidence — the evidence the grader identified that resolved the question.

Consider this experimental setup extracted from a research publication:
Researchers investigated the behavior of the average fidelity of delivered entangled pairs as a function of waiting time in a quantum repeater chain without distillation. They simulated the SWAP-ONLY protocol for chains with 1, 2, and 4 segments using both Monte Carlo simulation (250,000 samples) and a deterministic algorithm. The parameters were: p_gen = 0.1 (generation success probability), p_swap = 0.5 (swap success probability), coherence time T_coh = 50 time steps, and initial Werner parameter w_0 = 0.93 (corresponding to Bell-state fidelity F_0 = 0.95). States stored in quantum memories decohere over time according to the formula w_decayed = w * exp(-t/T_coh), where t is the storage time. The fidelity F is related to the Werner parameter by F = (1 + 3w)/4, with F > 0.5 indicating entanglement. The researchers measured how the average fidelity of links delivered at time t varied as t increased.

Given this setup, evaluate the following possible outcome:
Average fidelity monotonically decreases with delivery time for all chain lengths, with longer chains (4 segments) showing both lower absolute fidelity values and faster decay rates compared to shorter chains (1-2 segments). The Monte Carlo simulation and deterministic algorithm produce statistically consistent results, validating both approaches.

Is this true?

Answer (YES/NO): NO